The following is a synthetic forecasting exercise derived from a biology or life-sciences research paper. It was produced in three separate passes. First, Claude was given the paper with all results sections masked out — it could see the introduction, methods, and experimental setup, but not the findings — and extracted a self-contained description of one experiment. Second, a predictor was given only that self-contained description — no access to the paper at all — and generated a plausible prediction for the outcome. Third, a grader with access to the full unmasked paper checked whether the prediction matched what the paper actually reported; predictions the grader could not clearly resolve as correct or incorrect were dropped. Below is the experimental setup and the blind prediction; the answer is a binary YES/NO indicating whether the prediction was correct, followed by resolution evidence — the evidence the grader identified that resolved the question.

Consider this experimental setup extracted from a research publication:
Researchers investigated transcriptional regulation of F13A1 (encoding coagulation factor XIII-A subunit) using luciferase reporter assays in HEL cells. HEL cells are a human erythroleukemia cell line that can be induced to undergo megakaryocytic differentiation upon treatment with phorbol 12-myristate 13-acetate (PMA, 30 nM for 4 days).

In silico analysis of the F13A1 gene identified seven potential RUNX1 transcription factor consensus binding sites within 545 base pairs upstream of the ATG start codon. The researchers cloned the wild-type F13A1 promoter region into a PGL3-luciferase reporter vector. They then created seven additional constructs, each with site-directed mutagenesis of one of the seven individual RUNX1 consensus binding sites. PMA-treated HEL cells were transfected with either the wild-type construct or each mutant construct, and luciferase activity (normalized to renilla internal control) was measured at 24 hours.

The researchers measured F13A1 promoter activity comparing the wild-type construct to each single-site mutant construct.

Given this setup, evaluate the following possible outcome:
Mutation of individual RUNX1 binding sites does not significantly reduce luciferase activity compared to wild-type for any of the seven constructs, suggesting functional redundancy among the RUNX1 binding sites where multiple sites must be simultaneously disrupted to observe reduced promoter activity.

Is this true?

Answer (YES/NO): NO